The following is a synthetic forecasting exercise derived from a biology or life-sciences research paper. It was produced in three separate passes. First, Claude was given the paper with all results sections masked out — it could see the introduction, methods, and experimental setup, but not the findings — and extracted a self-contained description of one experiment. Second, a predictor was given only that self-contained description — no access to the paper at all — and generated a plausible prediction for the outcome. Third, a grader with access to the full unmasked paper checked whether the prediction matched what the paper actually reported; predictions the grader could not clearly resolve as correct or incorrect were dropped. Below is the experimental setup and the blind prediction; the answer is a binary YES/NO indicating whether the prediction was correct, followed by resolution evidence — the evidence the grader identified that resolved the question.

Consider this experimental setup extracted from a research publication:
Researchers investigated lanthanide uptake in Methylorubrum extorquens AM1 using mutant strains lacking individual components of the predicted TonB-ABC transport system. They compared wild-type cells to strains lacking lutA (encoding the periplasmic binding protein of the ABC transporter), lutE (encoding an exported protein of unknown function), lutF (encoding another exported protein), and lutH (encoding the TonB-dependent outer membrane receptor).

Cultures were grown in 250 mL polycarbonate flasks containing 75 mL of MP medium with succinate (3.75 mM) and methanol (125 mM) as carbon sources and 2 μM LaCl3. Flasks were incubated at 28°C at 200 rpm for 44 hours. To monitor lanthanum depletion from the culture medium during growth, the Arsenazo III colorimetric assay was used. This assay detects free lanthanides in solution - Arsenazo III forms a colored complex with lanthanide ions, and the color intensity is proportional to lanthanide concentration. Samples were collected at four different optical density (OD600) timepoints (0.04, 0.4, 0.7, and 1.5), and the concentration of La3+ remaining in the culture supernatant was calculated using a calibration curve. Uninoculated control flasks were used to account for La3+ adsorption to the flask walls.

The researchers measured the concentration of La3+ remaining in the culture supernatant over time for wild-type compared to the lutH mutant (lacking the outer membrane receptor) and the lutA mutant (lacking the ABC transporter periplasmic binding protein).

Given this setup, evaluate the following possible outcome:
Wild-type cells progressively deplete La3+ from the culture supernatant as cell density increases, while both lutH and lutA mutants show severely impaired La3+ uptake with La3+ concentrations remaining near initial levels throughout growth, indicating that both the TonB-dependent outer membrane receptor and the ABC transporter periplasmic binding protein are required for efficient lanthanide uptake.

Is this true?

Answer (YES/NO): NO